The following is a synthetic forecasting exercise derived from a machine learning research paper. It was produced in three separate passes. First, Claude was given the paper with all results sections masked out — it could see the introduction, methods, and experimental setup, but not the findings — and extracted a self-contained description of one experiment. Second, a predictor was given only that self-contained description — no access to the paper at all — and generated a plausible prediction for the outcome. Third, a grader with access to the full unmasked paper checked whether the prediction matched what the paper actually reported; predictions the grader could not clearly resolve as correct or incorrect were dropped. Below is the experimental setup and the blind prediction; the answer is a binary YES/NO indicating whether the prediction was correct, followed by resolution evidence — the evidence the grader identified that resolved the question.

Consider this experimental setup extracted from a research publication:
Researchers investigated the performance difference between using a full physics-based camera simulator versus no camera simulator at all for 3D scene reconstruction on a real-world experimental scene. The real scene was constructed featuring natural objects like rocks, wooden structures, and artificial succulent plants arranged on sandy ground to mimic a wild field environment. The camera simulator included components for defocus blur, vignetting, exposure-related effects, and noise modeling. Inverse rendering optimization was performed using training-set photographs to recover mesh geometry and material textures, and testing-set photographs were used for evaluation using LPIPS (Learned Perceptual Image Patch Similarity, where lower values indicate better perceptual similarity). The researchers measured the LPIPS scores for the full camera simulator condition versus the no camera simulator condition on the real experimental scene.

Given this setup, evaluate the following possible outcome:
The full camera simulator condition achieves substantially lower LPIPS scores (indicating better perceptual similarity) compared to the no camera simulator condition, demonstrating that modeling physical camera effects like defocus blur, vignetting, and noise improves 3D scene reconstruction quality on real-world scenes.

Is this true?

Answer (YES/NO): NO